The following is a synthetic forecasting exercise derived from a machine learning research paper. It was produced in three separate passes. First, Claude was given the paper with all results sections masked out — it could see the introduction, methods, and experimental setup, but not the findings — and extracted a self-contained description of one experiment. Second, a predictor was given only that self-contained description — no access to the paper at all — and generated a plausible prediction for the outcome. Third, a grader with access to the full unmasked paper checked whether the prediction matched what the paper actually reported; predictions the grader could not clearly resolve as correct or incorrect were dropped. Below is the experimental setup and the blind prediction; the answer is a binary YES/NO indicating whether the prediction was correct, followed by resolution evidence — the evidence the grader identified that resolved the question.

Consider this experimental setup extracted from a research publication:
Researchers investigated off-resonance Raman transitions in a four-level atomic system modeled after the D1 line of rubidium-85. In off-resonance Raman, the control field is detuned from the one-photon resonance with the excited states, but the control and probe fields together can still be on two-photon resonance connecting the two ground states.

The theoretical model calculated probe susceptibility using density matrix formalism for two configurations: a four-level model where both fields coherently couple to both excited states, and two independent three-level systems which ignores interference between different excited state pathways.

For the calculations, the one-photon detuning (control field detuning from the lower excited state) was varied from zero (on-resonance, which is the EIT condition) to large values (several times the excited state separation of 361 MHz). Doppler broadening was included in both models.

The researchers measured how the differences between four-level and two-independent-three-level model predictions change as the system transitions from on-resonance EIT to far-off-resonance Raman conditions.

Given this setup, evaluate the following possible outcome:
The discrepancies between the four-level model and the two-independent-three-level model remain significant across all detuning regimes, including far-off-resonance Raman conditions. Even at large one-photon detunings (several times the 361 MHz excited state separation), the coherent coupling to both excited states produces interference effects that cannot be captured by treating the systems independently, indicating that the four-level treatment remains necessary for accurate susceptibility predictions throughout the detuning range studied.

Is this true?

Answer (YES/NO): YES